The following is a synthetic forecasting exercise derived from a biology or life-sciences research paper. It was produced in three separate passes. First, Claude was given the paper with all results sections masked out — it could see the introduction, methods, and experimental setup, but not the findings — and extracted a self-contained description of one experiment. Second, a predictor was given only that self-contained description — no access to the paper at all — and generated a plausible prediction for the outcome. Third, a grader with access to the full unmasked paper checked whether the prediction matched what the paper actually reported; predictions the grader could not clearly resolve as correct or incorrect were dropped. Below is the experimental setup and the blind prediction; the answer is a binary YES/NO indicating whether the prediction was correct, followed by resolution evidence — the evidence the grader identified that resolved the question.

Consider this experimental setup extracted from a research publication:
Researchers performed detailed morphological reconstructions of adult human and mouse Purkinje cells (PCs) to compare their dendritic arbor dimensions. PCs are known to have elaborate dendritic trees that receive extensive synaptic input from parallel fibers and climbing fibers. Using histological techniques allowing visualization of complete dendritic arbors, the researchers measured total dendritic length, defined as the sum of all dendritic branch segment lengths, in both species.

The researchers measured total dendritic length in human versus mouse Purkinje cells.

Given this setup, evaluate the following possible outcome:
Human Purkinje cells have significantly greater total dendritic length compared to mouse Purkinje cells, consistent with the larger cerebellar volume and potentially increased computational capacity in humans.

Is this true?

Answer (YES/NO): YES